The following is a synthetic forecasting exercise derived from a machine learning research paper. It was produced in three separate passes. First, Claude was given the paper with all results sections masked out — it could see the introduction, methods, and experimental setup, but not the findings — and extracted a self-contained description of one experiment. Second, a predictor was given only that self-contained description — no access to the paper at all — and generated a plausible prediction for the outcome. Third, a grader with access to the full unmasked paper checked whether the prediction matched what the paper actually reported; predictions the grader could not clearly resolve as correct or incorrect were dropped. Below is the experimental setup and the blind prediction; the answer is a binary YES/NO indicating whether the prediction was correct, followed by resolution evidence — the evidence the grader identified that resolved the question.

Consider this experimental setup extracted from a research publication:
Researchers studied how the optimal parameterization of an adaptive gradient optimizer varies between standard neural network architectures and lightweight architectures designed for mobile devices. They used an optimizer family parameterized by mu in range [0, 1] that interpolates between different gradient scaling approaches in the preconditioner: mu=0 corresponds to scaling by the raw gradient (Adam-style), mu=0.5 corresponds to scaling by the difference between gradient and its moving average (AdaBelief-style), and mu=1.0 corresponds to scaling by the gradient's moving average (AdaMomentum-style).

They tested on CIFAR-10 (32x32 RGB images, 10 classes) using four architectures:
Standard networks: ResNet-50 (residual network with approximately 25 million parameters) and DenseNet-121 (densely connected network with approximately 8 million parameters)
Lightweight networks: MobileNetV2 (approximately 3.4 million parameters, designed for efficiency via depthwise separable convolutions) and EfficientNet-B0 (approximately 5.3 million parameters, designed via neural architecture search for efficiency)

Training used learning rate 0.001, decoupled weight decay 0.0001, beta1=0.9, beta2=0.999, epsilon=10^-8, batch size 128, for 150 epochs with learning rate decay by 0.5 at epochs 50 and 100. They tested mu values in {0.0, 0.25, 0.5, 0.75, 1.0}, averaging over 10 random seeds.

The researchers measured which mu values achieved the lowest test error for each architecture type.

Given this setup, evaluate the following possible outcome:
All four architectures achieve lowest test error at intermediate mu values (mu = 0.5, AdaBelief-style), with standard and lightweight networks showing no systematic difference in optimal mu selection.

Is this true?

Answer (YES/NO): NO